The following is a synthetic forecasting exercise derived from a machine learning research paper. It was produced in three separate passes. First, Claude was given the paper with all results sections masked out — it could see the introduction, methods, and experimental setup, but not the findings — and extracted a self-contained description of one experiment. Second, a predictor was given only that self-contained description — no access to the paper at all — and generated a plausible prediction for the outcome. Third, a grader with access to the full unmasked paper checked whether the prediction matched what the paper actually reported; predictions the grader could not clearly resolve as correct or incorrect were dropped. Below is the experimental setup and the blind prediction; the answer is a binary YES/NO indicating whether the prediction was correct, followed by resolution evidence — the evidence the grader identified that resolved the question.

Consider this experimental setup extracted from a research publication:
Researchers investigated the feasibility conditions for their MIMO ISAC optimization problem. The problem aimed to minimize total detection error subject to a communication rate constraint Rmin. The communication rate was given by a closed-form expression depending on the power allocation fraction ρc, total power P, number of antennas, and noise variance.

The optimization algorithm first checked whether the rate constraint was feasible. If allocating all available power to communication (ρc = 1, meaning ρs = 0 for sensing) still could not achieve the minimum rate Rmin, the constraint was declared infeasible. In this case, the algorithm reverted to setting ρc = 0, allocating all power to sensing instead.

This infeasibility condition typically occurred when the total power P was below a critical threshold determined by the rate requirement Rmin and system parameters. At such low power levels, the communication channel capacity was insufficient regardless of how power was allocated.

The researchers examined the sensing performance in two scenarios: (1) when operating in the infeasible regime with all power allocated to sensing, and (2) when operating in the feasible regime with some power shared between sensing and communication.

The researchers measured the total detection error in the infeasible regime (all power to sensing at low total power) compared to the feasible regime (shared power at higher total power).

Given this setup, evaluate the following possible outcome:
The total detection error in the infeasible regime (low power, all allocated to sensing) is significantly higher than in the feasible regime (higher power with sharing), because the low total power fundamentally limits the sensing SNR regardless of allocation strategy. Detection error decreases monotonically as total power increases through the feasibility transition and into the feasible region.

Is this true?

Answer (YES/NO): NO